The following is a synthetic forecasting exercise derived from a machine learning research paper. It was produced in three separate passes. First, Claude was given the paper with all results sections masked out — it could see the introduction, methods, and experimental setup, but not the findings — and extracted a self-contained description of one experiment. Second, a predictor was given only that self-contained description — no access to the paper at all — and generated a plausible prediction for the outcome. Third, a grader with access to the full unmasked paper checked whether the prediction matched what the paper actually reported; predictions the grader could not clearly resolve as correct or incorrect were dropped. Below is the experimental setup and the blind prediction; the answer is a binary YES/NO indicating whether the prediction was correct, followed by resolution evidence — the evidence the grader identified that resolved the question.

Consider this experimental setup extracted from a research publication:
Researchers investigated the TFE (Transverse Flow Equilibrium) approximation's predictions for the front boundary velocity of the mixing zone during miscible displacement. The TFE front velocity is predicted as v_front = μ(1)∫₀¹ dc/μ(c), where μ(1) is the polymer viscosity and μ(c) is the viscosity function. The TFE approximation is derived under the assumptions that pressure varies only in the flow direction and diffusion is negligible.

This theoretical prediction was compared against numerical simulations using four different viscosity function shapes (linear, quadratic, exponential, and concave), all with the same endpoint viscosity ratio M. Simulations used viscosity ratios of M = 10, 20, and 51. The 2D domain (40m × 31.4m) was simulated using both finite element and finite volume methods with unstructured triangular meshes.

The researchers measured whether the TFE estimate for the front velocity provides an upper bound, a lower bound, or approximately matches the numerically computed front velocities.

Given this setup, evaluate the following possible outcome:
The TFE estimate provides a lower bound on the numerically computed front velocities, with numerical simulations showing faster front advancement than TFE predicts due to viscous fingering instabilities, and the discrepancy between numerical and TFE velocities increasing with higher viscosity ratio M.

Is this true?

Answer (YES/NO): NO